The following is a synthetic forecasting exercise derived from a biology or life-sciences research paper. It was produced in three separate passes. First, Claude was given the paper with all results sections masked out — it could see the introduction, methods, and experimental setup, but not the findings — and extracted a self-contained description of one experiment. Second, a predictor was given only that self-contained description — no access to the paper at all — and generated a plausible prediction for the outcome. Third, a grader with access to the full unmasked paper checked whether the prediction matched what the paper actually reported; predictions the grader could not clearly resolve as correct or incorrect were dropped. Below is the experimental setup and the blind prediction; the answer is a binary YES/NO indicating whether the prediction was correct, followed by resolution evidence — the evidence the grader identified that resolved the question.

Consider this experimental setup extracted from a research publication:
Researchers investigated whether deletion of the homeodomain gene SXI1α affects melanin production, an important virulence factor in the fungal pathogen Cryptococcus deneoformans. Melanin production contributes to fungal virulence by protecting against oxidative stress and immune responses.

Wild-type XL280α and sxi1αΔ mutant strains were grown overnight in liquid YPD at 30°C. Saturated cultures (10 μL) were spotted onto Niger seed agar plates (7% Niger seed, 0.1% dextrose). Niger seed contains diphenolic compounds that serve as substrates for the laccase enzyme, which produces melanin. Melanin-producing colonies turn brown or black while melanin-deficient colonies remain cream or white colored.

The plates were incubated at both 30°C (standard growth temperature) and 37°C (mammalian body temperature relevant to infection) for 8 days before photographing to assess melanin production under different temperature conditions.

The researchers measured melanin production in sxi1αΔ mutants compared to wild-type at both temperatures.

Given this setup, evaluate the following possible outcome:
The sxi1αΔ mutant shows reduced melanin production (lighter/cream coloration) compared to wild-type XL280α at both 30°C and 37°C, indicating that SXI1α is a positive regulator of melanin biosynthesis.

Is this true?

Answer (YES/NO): NO